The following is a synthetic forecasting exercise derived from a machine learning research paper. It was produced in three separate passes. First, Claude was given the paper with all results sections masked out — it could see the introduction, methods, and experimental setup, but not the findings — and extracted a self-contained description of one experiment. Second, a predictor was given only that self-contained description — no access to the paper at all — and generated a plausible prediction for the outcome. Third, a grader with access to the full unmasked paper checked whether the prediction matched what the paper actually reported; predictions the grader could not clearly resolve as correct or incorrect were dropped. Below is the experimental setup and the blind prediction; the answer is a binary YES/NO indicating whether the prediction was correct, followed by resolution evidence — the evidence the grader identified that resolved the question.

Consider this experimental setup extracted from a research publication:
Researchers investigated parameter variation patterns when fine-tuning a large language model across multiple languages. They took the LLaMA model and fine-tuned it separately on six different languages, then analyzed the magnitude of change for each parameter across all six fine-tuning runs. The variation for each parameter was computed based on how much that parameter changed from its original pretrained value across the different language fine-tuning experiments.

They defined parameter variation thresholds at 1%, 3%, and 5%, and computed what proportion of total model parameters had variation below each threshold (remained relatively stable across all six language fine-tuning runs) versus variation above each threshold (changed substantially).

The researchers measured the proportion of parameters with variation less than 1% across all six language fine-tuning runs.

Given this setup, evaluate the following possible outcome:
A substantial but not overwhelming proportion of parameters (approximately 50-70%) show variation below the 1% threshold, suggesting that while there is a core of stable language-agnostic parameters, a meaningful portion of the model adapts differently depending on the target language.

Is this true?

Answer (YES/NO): NO